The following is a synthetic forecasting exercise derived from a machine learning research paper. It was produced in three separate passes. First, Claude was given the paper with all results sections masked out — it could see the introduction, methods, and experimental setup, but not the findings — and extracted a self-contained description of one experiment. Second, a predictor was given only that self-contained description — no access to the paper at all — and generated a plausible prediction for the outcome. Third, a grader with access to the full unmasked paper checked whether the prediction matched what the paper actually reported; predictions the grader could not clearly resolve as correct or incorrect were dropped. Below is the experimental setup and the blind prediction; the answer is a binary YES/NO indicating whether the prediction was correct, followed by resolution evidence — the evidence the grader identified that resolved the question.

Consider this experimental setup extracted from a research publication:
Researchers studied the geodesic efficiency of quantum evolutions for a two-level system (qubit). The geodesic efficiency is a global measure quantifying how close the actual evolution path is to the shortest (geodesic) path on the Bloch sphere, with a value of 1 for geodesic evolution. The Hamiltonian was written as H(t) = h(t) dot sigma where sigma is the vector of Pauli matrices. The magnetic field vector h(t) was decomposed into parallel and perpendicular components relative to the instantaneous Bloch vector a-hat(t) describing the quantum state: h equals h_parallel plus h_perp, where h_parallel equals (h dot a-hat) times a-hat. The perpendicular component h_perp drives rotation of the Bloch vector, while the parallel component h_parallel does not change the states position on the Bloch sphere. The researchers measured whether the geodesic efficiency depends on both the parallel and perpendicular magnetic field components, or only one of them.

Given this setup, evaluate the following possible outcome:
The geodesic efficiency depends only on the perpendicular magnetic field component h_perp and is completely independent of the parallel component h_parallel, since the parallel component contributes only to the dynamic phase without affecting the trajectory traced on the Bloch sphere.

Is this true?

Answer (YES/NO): YES